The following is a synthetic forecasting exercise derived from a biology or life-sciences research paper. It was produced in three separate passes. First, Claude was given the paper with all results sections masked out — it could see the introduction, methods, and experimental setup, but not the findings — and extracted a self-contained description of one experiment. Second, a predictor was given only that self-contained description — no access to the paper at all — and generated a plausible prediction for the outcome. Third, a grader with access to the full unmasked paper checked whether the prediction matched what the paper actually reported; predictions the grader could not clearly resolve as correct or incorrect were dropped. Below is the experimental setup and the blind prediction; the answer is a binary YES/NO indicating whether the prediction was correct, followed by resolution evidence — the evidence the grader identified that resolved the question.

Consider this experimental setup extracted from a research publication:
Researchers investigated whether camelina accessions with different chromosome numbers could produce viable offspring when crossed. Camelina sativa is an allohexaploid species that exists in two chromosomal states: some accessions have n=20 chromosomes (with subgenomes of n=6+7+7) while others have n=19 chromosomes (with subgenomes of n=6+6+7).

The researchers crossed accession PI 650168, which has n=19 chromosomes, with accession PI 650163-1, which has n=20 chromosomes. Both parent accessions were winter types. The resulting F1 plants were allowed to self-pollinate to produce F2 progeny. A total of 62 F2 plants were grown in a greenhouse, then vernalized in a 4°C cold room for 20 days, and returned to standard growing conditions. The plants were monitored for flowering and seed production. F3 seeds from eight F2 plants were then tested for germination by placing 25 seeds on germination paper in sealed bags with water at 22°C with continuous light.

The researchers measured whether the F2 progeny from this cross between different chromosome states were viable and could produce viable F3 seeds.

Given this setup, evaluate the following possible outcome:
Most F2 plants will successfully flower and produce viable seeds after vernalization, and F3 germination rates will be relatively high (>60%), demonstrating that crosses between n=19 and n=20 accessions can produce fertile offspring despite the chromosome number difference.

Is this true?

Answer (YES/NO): NO